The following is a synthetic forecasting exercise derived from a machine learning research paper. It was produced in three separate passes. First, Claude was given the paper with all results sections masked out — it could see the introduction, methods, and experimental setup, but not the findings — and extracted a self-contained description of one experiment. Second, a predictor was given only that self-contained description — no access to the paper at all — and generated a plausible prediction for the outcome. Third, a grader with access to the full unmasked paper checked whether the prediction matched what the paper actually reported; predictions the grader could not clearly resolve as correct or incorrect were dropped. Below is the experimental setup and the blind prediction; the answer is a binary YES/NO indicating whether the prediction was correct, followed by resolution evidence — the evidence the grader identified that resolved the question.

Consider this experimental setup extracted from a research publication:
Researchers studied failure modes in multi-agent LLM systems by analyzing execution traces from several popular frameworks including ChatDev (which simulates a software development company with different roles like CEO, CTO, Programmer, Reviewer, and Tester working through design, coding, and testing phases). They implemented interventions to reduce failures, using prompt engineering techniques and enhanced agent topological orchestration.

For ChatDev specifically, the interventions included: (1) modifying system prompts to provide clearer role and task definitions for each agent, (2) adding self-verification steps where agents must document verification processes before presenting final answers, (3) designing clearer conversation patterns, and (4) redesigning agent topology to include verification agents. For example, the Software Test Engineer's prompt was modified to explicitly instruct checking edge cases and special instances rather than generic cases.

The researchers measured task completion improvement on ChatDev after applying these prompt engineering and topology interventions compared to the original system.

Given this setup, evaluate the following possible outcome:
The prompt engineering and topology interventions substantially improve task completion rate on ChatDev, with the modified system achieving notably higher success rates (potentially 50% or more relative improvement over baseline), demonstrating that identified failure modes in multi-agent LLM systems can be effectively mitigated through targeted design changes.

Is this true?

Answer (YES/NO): NO